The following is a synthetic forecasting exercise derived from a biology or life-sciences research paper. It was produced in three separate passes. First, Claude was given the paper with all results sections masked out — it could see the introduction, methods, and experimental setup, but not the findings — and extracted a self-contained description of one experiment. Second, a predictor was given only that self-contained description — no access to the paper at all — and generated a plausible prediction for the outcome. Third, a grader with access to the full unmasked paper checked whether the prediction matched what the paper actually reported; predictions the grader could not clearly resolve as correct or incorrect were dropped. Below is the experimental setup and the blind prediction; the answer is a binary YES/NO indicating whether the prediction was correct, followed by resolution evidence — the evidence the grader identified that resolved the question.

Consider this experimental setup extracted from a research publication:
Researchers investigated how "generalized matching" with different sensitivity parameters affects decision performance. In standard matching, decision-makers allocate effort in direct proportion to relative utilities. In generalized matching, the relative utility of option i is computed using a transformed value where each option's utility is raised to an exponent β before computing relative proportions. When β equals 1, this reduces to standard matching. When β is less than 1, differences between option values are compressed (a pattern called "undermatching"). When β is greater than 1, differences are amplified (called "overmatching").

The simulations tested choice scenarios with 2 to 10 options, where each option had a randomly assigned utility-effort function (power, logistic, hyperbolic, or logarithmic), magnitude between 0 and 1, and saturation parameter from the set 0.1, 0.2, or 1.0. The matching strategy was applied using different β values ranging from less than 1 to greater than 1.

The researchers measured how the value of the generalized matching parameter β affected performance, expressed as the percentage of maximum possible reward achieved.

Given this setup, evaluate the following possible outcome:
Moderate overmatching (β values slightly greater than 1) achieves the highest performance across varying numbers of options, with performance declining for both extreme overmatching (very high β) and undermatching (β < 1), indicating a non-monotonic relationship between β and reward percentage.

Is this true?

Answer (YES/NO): YES